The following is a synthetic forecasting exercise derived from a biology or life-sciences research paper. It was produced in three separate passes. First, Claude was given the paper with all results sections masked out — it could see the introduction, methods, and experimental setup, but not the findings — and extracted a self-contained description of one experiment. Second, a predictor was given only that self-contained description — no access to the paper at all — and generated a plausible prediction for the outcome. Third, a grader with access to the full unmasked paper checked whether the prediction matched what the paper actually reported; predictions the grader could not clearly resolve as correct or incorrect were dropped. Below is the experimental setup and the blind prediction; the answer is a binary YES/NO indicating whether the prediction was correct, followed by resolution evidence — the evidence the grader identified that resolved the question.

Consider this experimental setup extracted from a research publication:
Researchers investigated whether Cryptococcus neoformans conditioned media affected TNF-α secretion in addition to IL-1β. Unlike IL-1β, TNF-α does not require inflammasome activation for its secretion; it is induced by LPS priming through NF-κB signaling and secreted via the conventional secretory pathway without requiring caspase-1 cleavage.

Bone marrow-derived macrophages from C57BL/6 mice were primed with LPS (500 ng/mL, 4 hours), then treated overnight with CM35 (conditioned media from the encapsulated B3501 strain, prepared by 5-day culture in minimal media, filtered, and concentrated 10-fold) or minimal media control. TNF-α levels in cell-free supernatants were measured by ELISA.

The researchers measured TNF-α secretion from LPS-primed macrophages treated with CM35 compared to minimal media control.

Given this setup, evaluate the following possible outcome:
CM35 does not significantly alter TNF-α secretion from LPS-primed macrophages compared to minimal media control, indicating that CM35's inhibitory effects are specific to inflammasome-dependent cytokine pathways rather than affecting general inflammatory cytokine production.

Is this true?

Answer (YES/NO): YES